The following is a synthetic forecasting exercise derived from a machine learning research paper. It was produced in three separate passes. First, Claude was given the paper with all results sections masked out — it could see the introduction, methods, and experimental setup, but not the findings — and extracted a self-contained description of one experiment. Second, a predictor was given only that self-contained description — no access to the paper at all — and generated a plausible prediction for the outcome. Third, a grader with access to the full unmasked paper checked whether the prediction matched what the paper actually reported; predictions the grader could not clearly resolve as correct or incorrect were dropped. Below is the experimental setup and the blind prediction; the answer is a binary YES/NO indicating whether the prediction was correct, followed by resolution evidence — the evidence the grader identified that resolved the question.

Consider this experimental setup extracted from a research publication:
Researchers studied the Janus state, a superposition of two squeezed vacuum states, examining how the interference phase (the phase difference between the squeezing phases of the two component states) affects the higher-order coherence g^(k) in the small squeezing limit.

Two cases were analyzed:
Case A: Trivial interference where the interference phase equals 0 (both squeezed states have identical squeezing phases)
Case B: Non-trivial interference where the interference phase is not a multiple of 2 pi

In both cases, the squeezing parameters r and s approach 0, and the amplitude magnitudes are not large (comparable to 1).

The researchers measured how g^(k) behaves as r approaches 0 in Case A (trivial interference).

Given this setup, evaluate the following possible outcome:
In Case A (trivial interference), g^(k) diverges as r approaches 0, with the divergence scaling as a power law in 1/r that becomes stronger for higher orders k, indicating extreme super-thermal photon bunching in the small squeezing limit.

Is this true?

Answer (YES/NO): YES